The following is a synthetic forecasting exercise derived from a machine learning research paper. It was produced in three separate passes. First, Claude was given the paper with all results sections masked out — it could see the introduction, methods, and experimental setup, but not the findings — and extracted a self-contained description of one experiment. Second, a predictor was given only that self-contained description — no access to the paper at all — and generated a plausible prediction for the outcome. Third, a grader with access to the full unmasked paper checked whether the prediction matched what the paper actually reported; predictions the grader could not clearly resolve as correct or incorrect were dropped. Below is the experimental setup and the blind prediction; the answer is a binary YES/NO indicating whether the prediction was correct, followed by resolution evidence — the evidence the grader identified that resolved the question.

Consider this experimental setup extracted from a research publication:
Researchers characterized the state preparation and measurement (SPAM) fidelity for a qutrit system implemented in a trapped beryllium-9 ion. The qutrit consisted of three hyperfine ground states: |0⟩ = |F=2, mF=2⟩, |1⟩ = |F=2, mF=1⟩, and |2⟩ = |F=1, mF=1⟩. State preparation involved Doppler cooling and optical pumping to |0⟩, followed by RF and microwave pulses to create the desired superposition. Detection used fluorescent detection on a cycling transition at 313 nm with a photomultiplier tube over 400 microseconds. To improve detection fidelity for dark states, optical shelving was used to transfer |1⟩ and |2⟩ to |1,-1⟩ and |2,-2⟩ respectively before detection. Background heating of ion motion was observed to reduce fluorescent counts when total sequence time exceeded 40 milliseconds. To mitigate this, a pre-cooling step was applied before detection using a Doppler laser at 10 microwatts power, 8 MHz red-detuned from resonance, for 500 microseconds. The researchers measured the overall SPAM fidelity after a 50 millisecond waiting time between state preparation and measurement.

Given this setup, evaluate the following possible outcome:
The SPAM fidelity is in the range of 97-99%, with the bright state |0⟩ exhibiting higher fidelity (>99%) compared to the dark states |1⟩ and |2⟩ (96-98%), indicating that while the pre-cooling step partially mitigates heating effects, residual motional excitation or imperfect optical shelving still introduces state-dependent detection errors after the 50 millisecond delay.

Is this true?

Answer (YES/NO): NO